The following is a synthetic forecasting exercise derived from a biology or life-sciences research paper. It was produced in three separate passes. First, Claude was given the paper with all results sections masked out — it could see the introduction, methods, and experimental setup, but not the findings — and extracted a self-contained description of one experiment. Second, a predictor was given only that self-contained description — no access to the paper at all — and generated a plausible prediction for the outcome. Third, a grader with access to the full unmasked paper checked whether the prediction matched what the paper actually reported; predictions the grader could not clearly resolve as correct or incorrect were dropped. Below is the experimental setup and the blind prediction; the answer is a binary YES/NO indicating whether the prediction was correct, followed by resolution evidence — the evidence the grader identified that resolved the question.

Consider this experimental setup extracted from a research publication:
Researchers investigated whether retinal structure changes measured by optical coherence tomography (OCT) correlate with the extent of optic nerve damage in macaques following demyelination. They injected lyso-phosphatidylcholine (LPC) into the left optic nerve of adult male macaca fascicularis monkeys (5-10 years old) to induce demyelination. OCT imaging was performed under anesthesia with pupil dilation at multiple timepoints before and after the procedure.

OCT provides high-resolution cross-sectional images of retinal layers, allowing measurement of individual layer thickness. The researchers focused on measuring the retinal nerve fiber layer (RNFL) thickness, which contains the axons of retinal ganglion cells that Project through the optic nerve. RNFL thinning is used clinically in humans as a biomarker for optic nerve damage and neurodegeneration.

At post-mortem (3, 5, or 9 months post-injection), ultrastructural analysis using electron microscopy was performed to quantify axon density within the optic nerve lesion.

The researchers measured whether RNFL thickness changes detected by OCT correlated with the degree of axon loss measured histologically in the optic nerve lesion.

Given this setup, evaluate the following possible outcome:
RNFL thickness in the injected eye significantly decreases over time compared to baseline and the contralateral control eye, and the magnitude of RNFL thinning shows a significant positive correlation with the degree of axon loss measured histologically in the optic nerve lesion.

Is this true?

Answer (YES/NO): NO